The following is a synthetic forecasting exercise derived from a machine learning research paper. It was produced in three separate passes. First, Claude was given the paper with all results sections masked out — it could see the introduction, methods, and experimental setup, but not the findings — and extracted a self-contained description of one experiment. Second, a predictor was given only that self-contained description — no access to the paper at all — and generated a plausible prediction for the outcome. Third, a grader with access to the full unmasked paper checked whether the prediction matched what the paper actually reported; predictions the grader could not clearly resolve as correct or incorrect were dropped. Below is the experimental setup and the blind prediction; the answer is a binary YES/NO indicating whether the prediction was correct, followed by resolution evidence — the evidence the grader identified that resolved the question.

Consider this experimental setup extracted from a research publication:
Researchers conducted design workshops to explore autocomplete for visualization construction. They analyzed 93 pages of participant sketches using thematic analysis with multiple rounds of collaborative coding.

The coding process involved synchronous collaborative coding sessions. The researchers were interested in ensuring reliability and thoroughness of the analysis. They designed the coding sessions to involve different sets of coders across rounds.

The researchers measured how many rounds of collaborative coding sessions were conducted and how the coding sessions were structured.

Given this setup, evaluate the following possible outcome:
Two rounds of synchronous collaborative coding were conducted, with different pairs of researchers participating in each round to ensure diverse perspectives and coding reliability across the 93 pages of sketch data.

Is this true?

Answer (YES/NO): NO